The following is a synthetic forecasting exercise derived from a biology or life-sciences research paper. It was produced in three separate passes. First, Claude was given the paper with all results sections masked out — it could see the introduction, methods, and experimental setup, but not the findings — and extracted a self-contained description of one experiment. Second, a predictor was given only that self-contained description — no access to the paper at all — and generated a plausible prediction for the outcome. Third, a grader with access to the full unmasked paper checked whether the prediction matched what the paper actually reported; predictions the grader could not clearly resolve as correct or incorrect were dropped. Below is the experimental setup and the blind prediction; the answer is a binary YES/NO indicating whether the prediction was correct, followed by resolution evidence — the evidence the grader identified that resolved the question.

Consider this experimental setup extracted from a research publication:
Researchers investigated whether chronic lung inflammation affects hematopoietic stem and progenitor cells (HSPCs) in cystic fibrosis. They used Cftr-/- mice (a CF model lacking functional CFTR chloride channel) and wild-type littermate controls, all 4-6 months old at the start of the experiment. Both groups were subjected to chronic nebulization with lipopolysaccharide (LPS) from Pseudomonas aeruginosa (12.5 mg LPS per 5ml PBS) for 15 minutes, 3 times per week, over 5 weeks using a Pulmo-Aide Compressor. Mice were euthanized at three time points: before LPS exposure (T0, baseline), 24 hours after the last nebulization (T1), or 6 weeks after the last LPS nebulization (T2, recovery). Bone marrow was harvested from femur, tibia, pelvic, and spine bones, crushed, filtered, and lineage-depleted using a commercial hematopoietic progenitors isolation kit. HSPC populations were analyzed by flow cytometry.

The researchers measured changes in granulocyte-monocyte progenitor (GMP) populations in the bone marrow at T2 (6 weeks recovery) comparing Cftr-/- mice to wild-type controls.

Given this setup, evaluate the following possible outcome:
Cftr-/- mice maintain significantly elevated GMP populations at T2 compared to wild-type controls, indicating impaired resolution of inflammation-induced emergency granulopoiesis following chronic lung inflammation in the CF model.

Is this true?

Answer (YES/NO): YES